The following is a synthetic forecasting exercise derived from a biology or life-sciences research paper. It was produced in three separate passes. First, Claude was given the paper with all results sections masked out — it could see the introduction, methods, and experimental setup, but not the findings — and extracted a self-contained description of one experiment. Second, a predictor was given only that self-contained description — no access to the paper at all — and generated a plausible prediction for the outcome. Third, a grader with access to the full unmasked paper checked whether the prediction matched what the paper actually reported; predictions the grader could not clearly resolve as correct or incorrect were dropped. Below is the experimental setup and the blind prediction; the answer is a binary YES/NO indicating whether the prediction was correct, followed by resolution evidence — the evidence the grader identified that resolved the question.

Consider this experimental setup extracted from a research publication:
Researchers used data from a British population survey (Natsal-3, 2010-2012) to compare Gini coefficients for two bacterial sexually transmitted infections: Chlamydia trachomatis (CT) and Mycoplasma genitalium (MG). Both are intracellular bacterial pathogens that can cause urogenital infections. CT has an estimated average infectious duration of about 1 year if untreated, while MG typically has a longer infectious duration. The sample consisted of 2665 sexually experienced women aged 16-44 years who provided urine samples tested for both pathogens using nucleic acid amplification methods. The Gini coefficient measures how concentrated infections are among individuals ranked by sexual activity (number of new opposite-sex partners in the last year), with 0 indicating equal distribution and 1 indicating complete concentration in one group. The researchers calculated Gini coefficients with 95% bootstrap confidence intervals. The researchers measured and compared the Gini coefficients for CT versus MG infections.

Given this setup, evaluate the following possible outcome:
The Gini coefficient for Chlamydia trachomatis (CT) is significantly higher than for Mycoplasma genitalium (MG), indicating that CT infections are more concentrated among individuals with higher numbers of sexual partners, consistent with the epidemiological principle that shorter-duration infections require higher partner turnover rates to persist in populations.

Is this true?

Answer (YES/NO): NO